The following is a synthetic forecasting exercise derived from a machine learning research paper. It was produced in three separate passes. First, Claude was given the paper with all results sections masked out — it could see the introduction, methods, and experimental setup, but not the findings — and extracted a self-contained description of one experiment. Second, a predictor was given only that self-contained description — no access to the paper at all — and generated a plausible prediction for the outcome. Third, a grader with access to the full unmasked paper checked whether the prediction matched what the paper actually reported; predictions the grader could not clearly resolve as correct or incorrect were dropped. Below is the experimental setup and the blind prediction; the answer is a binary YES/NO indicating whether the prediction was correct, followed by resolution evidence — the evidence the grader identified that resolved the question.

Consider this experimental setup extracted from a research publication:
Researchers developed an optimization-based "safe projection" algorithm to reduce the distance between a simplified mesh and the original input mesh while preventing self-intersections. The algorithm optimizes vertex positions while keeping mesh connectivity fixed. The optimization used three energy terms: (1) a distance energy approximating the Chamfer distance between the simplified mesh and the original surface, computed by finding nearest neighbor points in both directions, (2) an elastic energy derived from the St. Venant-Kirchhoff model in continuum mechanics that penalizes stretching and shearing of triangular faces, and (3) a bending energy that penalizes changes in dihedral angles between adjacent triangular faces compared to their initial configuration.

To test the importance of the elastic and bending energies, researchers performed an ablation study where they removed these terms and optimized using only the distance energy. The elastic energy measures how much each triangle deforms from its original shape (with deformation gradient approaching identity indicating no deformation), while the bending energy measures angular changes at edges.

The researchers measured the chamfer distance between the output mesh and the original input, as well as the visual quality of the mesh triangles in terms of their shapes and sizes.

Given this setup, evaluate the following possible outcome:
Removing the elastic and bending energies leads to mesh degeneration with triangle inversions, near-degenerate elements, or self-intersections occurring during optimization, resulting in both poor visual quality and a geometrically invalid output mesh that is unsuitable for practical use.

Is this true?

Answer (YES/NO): NO